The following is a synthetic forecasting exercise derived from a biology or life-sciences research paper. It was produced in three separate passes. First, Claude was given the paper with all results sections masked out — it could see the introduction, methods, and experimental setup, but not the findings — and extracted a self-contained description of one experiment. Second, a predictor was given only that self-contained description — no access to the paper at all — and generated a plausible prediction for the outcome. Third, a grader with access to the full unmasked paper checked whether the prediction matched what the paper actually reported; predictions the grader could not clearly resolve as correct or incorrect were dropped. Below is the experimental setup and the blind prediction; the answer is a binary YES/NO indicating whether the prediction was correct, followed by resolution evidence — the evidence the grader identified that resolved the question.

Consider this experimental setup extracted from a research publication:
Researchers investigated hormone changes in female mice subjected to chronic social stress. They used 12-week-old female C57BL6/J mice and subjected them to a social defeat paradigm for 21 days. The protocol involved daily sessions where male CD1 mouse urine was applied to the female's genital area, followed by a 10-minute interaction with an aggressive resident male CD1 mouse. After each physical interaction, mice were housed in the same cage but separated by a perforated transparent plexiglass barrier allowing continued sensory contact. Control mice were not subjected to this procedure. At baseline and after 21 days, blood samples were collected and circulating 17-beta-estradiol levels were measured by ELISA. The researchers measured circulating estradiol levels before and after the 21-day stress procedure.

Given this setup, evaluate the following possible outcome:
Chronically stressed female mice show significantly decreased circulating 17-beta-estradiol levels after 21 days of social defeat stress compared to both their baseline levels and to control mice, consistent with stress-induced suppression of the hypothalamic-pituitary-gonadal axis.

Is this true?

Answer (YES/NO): NO